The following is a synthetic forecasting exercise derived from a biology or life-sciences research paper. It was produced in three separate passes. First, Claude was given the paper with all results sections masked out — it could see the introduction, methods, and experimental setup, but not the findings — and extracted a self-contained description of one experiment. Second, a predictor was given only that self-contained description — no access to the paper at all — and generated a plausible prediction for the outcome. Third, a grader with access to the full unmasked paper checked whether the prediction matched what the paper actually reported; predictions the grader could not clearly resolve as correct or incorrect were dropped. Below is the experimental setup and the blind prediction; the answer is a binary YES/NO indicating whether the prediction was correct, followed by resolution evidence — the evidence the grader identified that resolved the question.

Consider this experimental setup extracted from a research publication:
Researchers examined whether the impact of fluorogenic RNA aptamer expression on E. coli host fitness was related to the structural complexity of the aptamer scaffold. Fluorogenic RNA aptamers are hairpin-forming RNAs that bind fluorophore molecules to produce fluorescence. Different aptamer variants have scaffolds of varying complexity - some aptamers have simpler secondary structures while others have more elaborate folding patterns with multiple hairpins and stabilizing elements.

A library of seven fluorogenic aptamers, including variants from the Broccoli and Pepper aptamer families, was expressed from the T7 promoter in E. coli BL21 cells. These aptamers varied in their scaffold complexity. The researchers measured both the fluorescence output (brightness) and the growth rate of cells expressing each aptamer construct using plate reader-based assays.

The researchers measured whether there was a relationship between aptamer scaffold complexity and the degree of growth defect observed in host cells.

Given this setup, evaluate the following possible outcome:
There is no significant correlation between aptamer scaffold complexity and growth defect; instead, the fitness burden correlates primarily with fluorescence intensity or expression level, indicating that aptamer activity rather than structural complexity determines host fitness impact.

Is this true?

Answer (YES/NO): NO